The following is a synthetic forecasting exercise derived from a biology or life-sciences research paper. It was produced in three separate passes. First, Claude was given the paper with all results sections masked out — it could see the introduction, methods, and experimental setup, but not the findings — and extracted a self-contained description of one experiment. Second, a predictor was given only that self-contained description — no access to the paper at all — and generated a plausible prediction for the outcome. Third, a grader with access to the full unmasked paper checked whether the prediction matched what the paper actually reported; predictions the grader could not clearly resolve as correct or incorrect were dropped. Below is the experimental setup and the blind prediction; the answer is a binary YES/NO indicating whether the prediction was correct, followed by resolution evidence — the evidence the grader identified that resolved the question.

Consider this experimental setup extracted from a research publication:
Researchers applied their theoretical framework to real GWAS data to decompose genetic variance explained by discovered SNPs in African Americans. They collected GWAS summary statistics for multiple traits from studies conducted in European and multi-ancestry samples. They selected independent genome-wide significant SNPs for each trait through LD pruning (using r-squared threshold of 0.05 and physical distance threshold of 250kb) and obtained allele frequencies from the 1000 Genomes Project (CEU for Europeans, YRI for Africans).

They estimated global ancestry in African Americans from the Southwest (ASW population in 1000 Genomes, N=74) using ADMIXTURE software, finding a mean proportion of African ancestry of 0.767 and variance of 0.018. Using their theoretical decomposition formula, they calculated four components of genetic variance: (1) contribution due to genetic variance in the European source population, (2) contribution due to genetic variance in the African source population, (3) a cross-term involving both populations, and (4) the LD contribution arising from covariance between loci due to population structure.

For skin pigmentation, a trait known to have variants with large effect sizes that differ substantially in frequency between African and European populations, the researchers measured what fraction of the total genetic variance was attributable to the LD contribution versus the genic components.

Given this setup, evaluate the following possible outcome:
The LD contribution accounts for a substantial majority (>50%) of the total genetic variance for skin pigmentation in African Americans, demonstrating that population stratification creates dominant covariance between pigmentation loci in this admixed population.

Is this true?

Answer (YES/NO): NO